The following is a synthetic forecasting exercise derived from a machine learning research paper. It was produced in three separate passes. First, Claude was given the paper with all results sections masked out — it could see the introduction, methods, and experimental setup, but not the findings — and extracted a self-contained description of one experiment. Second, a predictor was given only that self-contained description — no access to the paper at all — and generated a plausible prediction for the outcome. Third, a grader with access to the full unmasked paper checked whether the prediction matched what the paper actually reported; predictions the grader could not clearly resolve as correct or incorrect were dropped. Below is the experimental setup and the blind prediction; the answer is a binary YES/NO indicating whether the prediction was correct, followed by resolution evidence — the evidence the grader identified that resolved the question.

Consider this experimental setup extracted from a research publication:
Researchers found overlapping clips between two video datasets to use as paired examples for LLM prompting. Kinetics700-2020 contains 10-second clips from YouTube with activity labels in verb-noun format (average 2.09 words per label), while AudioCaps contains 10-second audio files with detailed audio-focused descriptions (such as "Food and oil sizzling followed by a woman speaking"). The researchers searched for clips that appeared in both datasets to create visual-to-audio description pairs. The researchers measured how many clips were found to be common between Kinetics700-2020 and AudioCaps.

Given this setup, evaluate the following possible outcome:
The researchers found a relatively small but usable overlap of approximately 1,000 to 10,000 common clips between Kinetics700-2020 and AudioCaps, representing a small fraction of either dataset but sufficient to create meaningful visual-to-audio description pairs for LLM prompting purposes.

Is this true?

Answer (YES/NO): NO